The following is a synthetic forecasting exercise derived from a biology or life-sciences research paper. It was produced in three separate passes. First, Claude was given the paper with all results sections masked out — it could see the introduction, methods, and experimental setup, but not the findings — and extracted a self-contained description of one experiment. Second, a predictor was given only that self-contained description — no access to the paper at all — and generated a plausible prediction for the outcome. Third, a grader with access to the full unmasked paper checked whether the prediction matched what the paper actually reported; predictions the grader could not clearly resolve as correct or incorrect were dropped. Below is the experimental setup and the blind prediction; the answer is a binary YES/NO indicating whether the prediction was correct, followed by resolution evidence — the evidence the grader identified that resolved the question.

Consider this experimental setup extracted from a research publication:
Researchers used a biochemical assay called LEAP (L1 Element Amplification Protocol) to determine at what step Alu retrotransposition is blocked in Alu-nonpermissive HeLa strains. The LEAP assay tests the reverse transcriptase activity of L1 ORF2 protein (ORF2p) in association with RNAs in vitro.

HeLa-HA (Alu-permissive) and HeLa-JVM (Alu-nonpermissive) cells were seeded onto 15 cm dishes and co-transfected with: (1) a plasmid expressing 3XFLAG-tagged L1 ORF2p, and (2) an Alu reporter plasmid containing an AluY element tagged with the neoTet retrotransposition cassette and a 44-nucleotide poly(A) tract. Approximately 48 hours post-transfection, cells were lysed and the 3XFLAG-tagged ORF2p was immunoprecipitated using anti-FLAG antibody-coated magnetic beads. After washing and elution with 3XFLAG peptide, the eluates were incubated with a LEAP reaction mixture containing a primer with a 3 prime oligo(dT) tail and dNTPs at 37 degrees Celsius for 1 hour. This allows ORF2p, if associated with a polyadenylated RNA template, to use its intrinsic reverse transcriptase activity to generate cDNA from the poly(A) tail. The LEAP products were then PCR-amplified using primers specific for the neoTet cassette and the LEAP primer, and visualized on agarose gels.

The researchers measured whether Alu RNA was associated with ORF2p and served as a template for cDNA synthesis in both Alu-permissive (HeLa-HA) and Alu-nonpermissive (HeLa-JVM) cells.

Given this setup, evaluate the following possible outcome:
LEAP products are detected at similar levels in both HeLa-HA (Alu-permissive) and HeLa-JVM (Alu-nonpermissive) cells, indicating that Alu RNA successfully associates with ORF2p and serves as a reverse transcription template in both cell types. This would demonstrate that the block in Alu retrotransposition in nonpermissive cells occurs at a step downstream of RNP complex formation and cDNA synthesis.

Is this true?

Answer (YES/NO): YES